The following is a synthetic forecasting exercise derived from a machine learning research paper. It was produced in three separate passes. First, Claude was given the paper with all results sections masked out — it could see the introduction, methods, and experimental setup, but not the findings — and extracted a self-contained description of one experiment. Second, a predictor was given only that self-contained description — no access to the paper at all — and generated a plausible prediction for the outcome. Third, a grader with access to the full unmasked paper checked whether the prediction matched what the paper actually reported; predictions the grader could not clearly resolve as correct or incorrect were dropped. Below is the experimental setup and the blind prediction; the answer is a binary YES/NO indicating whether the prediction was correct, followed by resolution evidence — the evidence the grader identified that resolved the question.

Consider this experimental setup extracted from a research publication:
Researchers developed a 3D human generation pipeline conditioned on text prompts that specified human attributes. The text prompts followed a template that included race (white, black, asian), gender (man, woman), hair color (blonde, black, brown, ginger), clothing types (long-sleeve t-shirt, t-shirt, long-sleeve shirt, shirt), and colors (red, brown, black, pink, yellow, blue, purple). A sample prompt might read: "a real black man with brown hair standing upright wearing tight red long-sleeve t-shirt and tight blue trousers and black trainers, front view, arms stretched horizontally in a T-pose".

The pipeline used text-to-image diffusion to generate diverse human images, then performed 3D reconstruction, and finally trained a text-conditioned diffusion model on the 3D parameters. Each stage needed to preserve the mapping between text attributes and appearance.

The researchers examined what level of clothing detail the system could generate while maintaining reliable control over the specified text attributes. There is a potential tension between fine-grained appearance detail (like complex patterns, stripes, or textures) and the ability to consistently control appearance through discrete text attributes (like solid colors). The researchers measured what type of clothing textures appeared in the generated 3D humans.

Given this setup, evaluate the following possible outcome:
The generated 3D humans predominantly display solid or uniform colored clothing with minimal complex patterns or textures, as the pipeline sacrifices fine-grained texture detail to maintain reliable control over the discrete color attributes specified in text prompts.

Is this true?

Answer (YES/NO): YES